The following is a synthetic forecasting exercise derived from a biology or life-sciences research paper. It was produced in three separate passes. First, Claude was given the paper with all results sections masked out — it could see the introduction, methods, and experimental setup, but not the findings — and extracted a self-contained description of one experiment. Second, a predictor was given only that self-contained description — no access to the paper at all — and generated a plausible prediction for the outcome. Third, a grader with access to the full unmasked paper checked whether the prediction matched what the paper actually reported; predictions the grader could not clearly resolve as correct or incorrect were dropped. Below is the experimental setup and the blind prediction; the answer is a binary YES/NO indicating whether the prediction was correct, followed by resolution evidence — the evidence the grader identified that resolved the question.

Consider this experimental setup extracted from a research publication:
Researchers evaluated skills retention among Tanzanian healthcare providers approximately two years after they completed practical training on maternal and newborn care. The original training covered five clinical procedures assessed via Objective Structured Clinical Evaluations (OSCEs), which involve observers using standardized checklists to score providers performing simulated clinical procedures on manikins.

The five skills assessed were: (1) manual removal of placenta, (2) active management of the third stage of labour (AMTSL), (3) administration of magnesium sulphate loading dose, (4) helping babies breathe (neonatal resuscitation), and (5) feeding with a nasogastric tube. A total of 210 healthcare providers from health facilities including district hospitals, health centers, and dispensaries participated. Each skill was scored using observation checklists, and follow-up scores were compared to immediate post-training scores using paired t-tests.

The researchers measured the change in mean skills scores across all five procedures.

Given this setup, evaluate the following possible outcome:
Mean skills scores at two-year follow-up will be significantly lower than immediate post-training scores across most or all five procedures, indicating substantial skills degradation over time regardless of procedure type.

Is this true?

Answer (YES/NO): YES